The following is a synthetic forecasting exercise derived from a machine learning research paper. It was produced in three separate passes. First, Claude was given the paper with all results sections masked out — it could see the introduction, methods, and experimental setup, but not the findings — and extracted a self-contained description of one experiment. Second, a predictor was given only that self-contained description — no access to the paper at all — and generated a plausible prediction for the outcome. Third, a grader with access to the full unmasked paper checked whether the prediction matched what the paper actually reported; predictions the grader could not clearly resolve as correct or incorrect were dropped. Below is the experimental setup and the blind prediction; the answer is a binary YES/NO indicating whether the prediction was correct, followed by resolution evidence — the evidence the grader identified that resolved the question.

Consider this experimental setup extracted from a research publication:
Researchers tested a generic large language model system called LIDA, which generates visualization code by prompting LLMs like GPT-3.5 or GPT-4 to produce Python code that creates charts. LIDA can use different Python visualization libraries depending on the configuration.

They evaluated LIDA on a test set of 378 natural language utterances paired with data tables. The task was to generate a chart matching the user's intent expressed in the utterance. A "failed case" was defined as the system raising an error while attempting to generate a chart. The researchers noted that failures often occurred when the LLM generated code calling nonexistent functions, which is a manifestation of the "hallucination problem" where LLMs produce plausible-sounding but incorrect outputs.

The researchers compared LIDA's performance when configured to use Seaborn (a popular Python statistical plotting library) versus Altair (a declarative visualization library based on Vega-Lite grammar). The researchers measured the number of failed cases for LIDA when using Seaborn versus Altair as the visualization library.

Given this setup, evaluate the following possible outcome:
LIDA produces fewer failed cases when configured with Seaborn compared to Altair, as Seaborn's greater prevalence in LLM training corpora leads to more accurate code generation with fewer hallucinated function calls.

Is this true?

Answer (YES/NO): YES